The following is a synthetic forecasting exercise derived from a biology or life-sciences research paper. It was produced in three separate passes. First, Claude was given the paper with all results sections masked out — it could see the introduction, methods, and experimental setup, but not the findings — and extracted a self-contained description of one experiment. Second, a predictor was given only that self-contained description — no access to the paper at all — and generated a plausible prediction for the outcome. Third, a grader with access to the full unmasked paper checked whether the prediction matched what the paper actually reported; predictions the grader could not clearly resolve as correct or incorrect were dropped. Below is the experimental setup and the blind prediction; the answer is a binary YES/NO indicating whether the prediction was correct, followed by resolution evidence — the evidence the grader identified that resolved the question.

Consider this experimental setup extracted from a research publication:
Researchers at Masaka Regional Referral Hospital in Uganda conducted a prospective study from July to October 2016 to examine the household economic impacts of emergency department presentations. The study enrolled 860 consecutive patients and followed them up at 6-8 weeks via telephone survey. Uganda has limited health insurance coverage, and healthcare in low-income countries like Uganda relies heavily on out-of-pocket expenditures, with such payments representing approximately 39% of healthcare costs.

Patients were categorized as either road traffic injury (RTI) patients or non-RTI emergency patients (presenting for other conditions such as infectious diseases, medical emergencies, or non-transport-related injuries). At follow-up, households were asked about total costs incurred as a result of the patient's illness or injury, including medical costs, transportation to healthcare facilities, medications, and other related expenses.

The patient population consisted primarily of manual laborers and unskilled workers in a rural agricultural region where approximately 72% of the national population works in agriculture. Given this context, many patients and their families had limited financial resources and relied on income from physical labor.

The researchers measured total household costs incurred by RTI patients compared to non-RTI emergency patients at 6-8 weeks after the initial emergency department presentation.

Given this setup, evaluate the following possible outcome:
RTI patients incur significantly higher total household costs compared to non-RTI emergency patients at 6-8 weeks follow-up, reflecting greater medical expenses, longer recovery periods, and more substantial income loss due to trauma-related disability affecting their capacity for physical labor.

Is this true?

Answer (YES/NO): NO